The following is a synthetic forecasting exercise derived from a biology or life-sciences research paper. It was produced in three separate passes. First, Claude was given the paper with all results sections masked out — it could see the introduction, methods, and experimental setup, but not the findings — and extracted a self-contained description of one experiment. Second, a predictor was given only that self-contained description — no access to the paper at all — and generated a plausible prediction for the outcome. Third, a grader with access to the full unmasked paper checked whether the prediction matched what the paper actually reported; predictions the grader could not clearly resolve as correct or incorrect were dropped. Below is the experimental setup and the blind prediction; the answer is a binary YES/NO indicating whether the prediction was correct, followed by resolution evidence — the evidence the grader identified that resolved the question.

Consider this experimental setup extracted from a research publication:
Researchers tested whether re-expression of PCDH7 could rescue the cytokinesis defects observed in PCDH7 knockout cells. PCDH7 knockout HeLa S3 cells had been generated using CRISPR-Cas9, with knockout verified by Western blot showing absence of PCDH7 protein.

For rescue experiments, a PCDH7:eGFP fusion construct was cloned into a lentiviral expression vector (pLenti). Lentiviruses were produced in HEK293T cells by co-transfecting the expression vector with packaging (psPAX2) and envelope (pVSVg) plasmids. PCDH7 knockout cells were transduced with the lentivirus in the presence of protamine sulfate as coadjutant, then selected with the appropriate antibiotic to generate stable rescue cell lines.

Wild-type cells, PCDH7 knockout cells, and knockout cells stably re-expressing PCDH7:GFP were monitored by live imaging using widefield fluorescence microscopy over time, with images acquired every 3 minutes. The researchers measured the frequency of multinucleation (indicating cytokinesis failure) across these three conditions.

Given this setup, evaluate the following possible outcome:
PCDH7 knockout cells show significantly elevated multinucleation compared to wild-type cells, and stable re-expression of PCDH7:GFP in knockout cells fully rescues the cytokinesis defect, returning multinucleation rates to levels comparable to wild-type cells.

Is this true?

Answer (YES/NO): YES